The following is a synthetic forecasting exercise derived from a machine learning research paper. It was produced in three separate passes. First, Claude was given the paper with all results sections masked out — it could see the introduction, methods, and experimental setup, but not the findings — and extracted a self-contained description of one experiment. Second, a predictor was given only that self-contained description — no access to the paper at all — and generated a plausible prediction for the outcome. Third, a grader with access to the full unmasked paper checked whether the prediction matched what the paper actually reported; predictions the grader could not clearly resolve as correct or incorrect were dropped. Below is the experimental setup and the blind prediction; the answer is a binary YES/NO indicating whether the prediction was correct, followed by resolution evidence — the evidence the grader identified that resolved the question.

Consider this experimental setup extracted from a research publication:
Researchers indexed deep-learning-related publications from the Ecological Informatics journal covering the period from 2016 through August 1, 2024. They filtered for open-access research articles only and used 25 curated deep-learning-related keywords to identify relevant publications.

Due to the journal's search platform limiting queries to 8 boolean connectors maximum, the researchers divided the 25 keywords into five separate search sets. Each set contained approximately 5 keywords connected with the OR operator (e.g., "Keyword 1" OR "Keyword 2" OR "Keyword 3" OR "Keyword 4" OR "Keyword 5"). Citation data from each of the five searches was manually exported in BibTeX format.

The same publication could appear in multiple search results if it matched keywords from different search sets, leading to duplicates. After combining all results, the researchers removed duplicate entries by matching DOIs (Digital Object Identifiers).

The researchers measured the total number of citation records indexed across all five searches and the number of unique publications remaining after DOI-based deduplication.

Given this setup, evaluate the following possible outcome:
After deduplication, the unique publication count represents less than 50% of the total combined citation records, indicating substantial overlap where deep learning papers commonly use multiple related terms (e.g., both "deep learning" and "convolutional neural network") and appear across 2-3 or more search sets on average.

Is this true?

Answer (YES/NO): YES